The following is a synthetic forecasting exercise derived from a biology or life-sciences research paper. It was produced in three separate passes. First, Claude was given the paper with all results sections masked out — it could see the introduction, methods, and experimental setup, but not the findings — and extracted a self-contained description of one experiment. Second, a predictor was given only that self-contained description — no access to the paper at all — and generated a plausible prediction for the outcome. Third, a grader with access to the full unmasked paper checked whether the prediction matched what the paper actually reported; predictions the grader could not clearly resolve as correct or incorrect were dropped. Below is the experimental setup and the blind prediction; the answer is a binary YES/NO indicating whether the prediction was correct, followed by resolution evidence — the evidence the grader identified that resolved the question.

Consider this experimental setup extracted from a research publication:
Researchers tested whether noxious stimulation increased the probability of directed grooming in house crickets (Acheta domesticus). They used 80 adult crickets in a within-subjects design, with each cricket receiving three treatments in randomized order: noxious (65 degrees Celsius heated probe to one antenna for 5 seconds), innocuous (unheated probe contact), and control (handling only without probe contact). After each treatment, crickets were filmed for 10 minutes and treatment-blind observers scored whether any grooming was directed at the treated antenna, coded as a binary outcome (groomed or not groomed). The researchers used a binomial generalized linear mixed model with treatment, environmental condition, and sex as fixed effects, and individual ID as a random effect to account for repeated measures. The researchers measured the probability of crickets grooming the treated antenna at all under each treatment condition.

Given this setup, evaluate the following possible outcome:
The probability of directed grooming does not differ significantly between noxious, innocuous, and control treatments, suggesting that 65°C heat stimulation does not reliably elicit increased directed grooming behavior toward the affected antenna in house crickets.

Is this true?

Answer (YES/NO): NO